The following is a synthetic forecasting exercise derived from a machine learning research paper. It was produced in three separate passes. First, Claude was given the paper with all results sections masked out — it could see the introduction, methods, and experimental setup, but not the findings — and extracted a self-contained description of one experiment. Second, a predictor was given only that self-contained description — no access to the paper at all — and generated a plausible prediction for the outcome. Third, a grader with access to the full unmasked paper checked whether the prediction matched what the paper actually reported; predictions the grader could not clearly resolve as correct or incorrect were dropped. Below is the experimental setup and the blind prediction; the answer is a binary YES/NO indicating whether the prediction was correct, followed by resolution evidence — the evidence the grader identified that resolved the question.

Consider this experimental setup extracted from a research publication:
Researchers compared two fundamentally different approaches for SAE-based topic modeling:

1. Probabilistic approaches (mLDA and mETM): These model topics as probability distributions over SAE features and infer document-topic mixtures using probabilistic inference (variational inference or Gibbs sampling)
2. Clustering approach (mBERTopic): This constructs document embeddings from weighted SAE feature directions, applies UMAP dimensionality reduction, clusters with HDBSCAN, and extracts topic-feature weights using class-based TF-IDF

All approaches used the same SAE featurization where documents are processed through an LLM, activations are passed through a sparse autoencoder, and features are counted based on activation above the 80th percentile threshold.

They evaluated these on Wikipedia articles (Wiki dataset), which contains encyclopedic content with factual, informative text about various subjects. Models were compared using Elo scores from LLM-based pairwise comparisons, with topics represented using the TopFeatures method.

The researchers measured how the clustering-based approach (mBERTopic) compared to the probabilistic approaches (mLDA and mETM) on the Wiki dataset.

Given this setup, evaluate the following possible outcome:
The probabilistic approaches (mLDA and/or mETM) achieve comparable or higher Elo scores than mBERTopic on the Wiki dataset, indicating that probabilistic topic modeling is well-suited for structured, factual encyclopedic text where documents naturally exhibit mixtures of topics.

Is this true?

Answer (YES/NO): YES